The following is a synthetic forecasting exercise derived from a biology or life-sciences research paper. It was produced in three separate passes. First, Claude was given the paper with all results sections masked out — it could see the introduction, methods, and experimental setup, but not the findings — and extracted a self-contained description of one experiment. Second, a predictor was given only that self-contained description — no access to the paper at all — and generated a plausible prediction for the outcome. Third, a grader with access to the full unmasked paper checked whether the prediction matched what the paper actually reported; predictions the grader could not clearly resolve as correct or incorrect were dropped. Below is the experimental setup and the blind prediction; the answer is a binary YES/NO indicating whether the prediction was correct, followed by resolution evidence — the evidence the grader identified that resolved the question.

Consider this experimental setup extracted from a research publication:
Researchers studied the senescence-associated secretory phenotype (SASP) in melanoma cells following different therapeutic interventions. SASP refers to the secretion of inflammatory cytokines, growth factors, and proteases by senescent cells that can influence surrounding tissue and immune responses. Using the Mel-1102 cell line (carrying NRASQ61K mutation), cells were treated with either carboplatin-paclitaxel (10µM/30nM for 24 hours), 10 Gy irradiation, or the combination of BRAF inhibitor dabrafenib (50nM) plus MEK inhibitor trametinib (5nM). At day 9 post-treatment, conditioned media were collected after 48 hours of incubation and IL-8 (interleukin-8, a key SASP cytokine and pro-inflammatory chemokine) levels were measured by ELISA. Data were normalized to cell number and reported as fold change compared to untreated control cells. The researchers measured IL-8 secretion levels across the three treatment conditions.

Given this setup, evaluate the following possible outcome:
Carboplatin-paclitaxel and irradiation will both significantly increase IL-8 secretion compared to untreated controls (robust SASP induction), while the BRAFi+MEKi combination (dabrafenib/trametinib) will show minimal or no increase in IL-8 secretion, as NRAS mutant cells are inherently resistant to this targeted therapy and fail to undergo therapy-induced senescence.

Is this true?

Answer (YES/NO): NO